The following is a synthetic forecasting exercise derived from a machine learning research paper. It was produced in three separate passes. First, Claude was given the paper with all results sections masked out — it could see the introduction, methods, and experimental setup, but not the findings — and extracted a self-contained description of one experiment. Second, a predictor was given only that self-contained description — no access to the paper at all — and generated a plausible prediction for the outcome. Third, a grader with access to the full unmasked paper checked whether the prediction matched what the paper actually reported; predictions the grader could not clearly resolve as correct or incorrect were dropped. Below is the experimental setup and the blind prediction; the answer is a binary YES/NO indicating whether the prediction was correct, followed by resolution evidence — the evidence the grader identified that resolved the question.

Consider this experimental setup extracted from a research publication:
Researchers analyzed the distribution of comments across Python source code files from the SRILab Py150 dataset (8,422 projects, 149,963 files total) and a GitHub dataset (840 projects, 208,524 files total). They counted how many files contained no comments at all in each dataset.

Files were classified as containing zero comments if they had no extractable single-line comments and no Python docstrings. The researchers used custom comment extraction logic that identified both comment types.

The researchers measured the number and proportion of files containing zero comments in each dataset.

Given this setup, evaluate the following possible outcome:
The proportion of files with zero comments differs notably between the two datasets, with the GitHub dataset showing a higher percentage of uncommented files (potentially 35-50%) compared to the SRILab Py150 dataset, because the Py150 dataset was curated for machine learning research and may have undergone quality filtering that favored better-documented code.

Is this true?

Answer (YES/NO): NO